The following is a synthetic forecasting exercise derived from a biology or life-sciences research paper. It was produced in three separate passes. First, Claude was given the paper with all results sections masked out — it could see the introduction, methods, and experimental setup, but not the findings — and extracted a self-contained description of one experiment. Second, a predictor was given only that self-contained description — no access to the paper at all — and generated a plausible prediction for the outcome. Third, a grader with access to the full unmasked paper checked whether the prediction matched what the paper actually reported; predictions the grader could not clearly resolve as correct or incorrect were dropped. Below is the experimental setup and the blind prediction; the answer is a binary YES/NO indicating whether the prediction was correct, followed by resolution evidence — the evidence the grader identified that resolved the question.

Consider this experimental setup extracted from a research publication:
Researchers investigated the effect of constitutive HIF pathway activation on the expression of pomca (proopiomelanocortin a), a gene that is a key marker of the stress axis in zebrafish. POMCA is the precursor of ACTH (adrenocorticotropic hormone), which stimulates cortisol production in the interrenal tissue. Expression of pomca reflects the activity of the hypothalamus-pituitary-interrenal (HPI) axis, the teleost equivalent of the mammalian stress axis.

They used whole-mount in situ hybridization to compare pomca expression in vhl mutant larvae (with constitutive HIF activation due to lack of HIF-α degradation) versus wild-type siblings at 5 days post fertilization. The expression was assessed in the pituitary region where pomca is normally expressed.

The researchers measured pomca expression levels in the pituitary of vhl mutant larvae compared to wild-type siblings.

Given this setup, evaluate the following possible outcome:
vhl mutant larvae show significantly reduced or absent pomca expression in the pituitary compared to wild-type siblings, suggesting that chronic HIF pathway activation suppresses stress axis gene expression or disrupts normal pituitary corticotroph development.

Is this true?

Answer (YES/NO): YES